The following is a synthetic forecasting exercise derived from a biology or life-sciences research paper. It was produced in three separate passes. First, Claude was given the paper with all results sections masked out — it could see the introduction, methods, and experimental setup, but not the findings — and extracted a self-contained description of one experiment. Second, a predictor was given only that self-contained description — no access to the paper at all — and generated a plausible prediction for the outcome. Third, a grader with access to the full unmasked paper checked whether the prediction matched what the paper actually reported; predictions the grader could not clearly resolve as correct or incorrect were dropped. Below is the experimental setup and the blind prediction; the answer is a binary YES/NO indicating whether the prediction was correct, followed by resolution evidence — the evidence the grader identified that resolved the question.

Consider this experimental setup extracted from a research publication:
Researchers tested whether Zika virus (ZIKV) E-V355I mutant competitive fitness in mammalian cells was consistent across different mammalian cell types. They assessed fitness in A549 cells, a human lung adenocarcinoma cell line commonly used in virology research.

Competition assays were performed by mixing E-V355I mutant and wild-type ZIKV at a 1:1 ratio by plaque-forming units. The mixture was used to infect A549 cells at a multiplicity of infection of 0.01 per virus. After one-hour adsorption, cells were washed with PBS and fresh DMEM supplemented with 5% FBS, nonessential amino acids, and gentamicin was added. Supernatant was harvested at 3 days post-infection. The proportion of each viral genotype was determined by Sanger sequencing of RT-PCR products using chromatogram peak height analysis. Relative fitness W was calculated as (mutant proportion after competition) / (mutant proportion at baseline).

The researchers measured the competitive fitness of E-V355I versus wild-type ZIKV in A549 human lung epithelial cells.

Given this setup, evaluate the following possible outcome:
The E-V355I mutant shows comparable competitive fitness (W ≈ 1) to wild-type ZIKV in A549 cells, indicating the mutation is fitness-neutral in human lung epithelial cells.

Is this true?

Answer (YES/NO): NO